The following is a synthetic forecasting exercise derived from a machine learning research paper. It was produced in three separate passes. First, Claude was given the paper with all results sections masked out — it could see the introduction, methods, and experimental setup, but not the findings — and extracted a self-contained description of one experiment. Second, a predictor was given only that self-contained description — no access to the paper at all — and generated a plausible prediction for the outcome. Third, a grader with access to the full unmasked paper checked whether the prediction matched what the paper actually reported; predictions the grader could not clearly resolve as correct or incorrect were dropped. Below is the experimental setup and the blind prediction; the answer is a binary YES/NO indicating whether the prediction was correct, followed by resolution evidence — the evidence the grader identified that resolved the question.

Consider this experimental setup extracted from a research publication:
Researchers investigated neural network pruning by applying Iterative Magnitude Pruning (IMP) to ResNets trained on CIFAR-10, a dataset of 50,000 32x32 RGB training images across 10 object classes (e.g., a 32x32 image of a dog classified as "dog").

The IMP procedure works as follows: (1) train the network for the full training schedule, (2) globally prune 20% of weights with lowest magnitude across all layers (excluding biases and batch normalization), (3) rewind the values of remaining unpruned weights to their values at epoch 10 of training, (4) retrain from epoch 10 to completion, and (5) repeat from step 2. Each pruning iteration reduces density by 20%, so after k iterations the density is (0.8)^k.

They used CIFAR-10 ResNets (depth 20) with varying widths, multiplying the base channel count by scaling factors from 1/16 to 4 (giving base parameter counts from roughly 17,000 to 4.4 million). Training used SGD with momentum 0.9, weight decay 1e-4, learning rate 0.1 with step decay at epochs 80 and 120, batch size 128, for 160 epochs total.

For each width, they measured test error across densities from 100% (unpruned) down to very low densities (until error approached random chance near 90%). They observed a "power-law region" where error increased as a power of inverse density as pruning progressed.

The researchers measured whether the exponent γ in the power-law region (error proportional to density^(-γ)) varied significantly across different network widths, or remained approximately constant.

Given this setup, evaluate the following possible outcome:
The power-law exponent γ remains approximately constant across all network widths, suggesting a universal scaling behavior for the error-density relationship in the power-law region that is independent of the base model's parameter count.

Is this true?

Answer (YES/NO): YES